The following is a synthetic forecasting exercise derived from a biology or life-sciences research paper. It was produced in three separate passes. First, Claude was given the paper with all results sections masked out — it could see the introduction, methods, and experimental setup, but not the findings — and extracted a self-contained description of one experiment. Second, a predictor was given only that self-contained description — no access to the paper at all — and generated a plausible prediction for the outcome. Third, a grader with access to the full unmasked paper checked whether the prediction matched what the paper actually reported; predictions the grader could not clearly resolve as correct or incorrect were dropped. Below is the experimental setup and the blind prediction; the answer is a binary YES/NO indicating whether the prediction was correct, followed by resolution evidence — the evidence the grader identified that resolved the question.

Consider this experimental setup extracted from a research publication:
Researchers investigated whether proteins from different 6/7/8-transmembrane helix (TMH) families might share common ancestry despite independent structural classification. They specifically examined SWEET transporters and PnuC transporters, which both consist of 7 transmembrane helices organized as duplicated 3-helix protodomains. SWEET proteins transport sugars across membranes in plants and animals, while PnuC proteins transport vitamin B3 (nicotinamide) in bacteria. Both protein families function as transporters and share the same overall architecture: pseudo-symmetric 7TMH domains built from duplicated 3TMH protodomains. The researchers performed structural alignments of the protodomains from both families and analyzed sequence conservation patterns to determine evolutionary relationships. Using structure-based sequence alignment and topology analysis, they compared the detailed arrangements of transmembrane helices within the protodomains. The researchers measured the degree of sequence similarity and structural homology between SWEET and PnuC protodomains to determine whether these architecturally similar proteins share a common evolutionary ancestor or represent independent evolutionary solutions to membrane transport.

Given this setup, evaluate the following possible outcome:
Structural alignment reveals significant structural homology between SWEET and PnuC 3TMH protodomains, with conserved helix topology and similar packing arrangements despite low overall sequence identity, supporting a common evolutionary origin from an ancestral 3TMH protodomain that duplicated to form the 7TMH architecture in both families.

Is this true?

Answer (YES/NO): NO